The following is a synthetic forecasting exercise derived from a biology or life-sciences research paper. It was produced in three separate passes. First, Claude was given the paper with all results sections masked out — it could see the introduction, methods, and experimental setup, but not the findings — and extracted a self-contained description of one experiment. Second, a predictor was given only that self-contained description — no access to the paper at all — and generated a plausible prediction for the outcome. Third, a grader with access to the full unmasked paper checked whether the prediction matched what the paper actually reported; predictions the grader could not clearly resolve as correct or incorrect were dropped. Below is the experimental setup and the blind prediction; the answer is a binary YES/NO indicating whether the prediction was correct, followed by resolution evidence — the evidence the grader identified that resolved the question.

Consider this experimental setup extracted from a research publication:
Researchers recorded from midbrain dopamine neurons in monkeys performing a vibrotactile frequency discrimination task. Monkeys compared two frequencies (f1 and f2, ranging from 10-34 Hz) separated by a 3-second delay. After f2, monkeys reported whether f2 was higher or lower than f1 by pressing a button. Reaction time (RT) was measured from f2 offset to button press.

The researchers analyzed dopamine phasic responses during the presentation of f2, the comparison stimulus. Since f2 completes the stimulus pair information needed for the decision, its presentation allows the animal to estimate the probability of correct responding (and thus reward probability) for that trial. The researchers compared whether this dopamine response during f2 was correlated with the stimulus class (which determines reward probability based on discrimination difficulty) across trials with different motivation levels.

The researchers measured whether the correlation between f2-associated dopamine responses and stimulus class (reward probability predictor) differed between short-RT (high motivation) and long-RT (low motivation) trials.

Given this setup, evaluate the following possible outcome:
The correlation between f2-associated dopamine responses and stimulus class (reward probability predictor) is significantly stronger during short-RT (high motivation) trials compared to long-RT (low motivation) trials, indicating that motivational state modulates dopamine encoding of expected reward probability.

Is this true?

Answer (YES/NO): NO